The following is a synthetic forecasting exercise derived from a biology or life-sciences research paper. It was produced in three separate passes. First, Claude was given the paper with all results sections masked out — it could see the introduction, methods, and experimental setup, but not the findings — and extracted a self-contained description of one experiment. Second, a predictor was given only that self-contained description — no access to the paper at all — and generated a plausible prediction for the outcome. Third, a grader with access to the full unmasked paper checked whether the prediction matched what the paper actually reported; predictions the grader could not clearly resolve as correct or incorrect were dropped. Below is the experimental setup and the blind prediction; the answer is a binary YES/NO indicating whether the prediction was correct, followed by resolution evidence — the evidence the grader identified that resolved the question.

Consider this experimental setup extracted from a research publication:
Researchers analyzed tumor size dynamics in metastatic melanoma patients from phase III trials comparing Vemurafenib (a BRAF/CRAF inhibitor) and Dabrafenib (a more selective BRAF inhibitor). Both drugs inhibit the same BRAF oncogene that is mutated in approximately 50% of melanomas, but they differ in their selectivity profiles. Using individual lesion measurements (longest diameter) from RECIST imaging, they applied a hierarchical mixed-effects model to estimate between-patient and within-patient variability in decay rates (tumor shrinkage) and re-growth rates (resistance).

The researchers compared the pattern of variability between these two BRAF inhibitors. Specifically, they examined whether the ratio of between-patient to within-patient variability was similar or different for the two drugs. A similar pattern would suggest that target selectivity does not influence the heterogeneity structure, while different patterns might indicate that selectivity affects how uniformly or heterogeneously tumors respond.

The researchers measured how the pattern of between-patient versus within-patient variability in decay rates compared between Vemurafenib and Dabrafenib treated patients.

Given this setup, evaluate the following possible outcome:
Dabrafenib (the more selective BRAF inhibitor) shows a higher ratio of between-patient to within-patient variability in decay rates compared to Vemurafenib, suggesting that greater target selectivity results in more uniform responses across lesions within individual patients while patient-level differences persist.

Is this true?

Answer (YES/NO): NO